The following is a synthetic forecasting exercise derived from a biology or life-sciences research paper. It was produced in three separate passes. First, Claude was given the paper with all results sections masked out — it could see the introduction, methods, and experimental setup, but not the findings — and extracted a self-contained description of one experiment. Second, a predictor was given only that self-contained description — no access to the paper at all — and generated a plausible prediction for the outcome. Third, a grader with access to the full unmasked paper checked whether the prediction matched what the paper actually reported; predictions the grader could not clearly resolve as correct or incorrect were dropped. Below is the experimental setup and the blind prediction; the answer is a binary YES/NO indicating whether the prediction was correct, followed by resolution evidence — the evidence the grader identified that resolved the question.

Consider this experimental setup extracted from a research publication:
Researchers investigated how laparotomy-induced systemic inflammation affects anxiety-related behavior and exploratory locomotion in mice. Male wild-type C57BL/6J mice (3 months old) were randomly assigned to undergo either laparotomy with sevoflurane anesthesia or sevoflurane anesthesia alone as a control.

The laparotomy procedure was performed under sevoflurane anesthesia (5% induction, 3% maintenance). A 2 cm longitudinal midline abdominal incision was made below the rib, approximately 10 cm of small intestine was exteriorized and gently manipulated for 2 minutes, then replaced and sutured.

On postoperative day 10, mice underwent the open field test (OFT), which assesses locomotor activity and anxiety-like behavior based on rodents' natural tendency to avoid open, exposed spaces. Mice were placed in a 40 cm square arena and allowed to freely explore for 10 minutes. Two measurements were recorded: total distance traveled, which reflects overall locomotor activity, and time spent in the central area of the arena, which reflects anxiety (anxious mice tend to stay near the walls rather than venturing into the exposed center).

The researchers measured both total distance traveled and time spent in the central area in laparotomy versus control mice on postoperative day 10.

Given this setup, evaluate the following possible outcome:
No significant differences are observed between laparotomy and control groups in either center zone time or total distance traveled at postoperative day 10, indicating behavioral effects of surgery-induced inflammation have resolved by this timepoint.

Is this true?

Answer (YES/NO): YES